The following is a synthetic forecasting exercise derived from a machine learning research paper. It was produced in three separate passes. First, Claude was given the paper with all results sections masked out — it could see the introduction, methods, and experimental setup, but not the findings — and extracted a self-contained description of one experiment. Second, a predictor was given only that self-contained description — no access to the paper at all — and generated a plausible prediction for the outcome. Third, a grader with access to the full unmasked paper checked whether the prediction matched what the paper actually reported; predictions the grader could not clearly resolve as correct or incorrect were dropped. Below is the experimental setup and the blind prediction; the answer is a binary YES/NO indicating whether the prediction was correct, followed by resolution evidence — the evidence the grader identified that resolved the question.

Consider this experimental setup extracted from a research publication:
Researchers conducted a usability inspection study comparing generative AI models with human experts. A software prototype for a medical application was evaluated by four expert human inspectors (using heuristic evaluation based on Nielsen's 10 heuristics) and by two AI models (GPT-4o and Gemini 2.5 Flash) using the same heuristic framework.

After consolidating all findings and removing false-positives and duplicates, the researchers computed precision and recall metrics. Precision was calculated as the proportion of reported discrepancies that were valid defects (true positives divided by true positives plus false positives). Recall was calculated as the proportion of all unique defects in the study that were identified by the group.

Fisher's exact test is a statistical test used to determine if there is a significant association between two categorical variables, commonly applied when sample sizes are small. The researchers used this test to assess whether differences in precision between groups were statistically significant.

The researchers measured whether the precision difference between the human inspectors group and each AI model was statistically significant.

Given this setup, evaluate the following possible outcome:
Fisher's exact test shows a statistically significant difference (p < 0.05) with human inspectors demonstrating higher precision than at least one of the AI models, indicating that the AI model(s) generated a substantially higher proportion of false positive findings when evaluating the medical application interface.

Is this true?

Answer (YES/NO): YES